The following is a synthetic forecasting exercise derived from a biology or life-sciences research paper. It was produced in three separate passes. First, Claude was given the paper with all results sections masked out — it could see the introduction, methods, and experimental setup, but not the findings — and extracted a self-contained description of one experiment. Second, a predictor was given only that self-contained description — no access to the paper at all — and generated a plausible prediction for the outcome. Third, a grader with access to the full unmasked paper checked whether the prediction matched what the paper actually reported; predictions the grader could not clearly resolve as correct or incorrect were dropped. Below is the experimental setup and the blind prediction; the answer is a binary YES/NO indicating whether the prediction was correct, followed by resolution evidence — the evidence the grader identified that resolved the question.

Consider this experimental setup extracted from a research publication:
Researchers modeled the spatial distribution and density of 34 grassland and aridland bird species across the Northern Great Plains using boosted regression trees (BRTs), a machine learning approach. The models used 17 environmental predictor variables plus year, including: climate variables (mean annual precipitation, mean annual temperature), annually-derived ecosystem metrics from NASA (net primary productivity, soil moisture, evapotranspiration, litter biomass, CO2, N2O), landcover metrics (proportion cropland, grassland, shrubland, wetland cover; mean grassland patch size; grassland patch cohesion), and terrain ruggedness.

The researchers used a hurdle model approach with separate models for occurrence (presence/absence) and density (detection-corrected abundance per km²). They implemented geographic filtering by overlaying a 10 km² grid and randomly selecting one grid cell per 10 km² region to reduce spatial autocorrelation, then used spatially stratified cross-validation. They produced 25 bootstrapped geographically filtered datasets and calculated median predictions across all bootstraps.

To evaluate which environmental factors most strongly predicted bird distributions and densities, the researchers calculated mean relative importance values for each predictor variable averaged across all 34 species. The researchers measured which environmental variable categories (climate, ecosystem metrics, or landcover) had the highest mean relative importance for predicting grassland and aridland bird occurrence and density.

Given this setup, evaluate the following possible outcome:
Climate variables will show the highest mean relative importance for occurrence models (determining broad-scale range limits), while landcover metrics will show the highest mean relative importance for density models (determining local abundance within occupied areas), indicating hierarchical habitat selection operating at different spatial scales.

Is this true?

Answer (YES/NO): YES